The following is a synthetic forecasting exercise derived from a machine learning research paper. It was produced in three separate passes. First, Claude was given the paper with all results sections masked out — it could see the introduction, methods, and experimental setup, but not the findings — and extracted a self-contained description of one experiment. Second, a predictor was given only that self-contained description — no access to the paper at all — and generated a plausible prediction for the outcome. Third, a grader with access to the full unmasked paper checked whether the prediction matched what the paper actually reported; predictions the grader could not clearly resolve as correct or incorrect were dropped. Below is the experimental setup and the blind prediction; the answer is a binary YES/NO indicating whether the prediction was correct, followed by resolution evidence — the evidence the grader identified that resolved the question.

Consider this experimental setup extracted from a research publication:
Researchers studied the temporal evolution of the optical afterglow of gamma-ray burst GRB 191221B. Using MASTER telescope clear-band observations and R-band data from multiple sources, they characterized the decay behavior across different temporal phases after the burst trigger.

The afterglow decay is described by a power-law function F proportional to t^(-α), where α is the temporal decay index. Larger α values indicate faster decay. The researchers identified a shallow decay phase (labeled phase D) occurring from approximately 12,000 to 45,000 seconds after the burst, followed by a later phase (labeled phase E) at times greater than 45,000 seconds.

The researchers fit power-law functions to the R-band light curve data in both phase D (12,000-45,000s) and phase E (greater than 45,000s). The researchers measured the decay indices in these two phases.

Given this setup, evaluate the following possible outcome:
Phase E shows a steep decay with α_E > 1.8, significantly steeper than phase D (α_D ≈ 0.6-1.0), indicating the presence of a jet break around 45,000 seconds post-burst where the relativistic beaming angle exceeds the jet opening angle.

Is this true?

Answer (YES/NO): NO